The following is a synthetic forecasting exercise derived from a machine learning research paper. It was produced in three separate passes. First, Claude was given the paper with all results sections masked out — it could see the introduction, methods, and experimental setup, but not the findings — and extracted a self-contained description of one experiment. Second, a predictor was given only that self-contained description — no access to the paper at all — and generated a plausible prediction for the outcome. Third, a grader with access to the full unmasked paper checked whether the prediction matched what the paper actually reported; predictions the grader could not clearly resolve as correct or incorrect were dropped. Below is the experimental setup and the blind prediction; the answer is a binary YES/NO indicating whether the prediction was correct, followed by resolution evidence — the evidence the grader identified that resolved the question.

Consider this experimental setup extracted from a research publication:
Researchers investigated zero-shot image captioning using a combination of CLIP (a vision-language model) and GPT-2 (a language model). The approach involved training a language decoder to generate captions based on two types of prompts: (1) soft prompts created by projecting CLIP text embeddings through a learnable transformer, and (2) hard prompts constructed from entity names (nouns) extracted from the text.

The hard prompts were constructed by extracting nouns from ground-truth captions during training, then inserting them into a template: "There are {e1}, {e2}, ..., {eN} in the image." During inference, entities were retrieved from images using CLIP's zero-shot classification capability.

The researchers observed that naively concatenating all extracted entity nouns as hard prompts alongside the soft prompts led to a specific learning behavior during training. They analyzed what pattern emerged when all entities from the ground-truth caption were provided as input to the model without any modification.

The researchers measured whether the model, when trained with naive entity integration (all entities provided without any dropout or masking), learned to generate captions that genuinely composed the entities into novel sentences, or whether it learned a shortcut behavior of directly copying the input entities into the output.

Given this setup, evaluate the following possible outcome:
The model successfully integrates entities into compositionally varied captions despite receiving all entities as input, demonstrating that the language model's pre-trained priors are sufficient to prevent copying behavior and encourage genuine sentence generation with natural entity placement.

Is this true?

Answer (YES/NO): NO